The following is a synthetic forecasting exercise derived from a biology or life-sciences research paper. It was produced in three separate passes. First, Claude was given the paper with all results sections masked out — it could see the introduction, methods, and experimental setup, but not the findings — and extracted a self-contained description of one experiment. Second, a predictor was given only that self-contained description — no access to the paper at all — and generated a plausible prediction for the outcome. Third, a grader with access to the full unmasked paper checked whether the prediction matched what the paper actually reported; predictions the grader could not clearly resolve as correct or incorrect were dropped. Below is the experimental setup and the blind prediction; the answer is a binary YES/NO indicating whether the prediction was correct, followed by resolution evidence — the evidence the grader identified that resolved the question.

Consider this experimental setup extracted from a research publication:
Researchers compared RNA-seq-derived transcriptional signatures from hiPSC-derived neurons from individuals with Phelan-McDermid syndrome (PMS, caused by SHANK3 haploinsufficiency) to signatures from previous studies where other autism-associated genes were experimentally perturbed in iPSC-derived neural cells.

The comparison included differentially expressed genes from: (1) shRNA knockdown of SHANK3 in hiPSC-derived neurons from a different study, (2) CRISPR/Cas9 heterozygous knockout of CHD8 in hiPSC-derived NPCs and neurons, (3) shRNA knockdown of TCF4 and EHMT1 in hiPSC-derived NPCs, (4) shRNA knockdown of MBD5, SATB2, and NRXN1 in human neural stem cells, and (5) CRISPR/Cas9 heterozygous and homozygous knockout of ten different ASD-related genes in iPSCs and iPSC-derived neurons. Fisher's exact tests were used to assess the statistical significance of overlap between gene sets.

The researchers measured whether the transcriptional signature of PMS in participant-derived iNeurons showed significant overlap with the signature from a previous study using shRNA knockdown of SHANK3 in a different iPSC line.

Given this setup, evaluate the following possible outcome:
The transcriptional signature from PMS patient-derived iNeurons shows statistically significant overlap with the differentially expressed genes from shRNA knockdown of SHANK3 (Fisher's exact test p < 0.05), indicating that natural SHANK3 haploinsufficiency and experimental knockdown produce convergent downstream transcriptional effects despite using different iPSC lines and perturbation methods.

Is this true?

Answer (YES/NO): YES